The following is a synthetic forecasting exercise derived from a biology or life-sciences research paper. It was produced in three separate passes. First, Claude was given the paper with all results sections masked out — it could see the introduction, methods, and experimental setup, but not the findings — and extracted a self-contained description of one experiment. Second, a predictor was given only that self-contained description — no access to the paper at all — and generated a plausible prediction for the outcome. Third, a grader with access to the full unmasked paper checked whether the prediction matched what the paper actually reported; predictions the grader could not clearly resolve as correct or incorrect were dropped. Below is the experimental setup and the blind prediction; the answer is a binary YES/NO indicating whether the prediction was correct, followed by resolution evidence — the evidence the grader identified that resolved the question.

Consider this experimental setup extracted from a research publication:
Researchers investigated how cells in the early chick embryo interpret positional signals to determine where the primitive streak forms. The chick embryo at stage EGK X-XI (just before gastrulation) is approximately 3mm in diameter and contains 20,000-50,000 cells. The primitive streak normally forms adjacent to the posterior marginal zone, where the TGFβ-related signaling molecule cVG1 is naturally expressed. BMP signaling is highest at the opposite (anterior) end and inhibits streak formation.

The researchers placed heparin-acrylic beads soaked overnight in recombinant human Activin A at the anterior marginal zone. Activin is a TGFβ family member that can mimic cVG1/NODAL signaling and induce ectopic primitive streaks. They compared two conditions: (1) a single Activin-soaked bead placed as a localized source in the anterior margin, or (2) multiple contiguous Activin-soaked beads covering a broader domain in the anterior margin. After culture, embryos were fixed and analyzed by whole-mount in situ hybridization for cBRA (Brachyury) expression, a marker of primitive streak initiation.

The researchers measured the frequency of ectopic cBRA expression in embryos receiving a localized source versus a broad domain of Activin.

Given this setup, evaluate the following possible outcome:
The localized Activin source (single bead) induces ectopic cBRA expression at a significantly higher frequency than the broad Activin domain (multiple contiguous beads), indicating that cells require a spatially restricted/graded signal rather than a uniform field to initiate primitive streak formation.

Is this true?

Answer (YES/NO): YES